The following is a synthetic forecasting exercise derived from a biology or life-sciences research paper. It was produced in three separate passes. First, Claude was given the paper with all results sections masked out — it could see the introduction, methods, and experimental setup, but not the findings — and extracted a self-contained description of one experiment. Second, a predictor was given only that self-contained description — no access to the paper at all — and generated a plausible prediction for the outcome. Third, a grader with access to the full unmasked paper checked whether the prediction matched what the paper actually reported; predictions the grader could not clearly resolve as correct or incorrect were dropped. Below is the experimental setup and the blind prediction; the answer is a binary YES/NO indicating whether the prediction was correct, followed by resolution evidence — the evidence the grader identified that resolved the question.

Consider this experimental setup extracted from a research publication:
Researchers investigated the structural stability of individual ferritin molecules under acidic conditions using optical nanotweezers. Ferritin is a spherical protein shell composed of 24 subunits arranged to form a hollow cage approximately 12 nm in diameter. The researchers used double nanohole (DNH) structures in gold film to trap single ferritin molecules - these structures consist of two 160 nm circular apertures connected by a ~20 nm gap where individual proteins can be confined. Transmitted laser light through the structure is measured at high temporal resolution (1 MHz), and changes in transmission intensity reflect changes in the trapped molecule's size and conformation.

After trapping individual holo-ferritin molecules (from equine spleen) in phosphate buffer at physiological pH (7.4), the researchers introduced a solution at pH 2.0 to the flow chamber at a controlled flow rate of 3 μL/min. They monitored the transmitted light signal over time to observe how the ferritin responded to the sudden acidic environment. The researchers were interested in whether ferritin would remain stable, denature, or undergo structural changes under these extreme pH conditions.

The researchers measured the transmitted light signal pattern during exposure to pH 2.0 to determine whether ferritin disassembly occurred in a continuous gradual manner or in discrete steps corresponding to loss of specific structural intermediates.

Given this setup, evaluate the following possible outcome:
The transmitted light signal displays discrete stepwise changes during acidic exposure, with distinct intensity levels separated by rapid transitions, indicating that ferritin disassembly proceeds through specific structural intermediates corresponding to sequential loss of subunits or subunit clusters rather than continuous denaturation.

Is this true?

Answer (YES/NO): YES